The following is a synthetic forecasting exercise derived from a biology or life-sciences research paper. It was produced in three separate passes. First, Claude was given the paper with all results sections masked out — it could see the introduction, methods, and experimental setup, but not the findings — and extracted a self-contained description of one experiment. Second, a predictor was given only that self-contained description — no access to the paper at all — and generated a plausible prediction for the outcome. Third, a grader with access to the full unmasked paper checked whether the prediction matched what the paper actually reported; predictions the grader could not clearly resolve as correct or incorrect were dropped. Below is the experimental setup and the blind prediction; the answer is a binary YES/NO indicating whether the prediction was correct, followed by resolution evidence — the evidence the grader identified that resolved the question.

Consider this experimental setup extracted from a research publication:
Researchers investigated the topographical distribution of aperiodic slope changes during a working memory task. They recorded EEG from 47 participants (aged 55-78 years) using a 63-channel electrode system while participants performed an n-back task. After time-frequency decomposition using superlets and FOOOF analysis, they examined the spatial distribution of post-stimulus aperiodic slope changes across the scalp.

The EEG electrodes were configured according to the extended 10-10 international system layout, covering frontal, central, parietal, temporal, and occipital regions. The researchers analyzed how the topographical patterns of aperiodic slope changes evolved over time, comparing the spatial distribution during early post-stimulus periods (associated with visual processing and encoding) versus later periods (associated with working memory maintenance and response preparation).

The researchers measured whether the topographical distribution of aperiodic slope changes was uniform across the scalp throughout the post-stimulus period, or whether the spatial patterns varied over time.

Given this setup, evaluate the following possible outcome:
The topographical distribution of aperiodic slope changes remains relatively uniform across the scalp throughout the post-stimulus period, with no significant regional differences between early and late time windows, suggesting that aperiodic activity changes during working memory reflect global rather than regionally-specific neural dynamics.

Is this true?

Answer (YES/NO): NO